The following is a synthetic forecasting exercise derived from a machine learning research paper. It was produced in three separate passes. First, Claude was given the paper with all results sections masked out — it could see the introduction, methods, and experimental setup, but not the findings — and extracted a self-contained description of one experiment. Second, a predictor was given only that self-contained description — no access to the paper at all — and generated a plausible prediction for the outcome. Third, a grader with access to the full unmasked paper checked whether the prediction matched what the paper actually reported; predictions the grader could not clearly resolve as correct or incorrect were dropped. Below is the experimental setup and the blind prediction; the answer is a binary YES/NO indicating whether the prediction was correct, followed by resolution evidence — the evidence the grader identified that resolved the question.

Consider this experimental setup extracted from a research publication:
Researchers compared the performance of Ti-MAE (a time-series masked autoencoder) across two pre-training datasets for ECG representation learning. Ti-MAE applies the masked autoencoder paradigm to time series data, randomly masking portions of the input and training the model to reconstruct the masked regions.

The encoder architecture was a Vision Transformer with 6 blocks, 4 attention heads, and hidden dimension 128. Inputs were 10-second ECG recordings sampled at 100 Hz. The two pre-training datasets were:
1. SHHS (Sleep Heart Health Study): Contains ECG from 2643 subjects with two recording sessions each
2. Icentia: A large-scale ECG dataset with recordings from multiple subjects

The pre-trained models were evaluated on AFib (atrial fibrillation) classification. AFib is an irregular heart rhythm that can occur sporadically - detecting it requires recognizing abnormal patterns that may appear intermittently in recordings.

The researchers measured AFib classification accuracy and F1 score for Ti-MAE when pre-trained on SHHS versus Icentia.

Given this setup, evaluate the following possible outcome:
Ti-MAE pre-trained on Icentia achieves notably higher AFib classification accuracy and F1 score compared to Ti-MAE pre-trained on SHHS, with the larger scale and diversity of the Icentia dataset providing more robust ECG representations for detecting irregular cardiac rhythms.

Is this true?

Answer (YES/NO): NO